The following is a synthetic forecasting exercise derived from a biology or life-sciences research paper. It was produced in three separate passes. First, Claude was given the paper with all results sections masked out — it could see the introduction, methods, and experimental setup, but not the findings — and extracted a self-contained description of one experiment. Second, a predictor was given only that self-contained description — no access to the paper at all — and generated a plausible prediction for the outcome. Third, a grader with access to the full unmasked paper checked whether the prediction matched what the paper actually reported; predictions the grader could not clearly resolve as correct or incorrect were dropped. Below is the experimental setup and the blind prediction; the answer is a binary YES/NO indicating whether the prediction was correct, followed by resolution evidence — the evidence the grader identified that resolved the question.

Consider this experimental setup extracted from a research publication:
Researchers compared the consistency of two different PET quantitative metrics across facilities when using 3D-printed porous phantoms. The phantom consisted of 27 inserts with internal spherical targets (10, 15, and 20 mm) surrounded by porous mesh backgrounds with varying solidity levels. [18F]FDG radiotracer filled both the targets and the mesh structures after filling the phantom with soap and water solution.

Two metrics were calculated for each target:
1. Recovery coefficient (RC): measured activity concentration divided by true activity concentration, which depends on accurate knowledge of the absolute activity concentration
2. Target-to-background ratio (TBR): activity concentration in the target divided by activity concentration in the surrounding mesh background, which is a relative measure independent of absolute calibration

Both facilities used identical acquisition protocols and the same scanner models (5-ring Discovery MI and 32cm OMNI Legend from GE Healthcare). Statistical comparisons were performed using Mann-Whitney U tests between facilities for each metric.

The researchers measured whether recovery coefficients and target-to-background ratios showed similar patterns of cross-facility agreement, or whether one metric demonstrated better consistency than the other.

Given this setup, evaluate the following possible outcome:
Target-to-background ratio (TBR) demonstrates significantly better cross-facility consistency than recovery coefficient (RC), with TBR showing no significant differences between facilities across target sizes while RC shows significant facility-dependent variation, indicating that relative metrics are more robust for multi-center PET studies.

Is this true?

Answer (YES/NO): NO